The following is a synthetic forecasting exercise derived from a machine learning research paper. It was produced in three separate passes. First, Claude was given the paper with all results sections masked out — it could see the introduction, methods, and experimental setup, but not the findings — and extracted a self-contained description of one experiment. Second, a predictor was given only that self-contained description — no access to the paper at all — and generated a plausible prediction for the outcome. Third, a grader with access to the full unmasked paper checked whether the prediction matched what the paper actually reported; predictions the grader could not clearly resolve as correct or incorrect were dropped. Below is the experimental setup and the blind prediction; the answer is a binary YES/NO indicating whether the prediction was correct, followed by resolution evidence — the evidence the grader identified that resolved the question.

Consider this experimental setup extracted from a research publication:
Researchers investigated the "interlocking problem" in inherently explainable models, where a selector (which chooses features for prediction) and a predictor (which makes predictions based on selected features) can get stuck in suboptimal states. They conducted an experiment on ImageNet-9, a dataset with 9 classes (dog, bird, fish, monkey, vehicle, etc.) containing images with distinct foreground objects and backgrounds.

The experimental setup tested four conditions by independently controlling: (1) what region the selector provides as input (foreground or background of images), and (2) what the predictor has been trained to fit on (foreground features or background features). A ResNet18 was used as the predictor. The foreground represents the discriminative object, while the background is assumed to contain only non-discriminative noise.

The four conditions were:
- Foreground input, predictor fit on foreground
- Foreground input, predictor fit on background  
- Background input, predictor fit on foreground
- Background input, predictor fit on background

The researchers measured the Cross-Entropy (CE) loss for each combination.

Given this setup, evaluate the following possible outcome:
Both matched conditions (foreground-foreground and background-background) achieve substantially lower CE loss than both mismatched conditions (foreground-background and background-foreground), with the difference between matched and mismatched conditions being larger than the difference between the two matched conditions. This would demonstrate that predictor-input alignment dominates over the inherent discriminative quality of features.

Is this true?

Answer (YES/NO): NO